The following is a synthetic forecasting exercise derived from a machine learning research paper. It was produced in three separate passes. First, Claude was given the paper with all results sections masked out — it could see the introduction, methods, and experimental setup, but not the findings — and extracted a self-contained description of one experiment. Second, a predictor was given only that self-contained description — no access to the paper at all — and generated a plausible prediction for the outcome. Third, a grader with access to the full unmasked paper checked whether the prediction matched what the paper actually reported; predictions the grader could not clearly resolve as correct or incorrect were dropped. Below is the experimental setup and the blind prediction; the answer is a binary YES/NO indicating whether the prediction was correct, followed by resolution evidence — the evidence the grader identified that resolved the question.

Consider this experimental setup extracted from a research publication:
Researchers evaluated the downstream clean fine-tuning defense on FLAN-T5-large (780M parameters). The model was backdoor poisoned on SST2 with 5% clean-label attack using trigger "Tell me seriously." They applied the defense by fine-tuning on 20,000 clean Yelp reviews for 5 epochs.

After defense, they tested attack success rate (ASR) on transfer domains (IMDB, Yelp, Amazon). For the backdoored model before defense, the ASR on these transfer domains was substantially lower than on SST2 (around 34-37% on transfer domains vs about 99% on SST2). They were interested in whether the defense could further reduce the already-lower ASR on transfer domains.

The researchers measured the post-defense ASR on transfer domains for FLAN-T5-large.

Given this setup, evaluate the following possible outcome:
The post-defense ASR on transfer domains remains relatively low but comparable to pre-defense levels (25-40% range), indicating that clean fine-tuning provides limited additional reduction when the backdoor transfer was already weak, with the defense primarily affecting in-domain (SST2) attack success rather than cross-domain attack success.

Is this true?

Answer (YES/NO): NO